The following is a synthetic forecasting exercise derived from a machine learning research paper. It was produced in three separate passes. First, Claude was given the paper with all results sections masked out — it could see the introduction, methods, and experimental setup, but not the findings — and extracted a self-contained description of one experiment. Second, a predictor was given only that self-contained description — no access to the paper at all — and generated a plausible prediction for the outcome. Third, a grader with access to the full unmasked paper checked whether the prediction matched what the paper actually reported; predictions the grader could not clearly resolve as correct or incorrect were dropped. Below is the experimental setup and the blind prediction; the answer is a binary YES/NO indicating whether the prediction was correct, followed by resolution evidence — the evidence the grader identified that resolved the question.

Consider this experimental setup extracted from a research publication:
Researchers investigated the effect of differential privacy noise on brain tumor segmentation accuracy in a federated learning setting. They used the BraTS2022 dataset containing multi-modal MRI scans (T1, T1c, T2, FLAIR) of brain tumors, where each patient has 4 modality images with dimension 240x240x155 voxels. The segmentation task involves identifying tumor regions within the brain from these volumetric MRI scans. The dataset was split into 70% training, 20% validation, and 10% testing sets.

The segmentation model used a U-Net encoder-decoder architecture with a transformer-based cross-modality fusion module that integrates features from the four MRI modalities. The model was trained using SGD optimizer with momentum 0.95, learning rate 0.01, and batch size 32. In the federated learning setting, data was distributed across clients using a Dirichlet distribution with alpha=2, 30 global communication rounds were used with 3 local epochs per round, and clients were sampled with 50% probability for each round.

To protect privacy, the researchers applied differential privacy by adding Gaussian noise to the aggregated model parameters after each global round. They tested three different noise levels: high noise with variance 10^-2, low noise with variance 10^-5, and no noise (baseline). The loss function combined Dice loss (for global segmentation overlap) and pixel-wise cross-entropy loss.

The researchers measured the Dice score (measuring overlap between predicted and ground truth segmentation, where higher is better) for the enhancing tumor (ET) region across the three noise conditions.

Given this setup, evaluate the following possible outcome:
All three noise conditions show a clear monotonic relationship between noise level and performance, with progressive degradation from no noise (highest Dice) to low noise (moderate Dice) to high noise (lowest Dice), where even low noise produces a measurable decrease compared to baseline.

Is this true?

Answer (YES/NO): NO